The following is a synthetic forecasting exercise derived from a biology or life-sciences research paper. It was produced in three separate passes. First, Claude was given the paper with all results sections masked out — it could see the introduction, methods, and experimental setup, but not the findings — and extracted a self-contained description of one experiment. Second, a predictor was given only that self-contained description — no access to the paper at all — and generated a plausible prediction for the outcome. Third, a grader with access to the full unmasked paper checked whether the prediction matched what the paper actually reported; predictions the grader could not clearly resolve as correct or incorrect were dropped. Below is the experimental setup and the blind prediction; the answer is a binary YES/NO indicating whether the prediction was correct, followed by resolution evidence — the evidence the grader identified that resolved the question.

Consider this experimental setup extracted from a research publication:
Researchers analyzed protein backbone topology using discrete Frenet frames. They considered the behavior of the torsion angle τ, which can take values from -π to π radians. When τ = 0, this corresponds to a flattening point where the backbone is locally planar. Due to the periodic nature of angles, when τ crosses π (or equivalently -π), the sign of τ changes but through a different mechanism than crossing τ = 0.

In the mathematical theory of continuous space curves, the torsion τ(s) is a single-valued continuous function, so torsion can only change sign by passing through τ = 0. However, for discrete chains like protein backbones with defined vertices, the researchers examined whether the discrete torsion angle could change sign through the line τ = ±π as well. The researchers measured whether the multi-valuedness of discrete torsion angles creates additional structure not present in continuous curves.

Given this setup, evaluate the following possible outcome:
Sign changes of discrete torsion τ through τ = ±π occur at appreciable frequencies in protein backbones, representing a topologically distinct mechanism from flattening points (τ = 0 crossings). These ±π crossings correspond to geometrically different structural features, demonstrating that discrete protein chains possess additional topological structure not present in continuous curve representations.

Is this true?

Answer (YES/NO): YES